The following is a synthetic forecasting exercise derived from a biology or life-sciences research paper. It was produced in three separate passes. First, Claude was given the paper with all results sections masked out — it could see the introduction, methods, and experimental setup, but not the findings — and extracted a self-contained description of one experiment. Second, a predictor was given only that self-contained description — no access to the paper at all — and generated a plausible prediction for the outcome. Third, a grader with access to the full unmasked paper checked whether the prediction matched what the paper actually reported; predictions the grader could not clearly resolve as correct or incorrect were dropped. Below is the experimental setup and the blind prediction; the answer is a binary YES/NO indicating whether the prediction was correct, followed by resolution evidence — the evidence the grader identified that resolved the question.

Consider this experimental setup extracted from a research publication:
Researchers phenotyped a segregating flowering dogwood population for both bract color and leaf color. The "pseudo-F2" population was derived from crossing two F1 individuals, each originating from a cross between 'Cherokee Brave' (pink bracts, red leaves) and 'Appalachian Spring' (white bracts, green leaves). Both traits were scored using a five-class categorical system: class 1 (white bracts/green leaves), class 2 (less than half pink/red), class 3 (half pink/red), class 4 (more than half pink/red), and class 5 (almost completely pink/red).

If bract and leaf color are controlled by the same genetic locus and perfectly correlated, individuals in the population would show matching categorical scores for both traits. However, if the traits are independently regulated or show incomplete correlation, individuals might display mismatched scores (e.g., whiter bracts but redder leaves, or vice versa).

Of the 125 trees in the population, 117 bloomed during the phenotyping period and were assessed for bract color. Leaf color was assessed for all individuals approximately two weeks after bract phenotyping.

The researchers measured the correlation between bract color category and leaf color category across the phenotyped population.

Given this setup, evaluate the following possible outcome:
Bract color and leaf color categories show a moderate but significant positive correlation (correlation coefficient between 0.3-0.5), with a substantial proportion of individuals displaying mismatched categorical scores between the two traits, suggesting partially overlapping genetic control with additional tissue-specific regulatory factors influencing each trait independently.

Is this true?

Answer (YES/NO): NO